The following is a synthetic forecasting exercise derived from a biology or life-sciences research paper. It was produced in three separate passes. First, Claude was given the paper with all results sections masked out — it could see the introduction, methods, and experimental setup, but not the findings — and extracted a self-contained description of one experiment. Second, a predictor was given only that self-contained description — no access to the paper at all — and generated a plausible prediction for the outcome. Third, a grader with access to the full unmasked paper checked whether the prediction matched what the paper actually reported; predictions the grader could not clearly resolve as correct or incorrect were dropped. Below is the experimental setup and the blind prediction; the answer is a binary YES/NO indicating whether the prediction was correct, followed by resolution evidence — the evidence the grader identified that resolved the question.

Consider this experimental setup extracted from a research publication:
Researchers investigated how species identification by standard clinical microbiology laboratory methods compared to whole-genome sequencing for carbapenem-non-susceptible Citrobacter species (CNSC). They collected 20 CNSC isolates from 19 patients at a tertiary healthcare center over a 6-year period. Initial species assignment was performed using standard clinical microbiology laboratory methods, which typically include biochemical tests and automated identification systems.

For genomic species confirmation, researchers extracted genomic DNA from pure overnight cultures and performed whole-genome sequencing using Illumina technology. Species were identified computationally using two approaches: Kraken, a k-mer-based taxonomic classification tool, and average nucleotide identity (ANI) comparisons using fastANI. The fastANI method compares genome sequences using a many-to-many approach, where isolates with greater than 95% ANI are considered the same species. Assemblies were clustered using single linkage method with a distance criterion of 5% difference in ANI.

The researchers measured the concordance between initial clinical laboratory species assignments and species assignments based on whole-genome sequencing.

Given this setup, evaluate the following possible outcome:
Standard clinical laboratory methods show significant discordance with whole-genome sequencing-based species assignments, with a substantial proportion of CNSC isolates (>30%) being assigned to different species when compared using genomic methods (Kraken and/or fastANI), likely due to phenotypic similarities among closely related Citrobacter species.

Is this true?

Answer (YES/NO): NO